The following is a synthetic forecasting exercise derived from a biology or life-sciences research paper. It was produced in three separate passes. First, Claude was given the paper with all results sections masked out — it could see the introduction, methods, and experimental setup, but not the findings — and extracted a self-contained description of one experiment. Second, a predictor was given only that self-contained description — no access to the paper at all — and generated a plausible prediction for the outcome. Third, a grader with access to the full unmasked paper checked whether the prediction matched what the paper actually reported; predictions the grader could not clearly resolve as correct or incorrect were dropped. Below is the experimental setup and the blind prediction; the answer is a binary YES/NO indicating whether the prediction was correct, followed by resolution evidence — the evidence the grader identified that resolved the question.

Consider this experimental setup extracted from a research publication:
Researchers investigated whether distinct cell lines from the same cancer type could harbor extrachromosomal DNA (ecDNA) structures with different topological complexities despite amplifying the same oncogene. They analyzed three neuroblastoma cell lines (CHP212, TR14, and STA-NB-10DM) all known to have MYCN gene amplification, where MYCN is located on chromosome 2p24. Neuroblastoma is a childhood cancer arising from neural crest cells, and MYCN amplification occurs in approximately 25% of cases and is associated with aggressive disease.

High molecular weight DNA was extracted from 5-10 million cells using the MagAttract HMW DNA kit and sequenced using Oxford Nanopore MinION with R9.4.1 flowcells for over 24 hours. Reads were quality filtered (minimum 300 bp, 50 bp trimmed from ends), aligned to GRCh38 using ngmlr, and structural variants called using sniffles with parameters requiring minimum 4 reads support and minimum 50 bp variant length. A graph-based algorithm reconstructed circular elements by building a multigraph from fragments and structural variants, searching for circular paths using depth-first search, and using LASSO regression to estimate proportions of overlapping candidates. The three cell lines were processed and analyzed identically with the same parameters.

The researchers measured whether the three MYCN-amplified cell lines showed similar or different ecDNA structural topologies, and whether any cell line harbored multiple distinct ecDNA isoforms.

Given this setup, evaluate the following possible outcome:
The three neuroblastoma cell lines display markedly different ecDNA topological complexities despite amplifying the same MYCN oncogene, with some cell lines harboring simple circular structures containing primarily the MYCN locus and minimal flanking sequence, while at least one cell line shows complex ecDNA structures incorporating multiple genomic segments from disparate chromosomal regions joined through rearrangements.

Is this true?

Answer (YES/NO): YES